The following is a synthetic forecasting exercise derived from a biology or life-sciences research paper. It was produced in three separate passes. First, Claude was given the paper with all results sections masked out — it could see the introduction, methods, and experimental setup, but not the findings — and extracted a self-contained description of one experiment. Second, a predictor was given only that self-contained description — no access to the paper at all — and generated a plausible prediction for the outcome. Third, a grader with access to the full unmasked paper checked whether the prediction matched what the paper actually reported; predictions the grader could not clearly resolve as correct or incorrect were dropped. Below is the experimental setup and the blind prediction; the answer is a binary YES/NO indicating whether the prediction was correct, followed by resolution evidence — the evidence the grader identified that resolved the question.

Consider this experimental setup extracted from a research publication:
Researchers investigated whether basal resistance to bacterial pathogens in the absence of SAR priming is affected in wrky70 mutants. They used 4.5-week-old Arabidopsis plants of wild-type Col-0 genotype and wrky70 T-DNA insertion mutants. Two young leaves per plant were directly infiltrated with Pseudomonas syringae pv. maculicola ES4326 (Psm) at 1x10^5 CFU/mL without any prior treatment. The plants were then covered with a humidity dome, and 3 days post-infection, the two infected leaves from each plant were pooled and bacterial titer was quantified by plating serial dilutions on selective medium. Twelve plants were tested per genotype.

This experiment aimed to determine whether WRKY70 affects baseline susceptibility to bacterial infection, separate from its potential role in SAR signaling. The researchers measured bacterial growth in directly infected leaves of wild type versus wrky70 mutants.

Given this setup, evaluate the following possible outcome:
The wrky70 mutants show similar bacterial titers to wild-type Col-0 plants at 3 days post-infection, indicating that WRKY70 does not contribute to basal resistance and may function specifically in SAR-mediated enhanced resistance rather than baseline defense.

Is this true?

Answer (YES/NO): NO